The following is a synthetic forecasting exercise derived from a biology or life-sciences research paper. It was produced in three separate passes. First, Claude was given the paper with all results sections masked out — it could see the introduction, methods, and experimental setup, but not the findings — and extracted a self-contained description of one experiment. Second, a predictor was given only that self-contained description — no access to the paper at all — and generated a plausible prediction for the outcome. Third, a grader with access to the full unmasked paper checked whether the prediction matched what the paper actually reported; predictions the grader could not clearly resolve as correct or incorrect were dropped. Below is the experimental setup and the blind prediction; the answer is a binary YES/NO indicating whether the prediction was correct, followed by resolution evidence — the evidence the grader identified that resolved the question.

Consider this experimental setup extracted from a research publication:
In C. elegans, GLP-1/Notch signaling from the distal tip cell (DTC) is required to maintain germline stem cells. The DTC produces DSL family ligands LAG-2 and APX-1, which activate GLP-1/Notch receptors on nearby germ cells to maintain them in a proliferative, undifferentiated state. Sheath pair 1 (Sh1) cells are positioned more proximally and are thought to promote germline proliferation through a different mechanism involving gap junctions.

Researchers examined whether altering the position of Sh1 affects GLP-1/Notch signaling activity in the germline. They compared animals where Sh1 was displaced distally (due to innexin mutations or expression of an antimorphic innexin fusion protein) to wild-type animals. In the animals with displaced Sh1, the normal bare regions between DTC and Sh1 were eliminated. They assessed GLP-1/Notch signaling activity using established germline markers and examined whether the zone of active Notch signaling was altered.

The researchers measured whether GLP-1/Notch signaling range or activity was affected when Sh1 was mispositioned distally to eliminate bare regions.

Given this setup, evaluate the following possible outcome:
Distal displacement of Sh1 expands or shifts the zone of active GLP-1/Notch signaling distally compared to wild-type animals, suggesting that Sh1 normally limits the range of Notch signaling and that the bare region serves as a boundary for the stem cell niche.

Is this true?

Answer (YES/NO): NO